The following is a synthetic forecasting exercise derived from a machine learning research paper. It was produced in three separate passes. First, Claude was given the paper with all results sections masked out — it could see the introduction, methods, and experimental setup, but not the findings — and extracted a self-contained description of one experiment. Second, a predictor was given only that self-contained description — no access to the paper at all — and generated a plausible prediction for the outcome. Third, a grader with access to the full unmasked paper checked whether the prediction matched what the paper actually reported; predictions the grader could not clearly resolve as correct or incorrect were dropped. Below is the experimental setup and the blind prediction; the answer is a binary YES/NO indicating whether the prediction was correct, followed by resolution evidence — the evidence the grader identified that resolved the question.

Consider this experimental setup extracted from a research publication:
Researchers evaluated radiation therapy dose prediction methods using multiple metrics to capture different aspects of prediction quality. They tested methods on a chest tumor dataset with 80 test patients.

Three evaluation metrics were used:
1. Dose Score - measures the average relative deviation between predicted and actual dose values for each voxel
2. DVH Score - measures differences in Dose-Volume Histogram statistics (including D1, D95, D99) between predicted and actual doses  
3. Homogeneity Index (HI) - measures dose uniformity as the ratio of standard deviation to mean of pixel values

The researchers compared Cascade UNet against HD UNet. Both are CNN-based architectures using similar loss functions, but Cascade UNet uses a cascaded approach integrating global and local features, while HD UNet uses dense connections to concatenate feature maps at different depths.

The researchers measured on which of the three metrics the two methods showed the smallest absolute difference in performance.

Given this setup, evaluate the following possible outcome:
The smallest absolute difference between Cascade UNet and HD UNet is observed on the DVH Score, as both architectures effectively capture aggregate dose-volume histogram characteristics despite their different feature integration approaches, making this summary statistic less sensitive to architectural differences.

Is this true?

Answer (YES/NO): NO